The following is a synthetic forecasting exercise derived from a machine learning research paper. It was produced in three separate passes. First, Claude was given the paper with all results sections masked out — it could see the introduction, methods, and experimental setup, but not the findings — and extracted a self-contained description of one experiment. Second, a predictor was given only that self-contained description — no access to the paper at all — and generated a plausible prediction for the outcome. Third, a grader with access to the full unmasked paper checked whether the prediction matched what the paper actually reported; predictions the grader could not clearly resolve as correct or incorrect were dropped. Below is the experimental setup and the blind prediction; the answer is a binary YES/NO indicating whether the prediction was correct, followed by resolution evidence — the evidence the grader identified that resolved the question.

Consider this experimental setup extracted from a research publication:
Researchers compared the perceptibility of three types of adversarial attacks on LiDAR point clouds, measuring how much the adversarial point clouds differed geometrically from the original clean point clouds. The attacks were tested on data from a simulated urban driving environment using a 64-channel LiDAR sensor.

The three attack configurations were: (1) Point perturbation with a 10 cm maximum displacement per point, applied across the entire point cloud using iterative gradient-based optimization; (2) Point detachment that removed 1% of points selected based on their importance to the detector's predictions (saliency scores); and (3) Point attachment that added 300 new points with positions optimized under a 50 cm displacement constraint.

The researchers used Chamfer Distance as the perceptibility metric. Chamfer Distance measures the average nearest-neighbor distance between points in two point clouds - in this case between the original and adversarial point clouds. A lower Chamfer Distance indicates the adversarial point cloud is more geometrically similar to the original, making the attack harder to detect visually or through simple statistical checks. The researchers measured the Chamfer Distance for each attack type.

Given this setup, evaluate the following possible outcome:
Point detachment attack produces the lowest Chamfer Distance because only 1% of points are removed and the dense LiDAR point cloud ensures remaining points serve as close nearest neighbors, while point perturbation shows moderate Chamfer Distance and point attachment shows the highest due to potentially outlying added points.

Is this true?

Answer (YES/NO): NO